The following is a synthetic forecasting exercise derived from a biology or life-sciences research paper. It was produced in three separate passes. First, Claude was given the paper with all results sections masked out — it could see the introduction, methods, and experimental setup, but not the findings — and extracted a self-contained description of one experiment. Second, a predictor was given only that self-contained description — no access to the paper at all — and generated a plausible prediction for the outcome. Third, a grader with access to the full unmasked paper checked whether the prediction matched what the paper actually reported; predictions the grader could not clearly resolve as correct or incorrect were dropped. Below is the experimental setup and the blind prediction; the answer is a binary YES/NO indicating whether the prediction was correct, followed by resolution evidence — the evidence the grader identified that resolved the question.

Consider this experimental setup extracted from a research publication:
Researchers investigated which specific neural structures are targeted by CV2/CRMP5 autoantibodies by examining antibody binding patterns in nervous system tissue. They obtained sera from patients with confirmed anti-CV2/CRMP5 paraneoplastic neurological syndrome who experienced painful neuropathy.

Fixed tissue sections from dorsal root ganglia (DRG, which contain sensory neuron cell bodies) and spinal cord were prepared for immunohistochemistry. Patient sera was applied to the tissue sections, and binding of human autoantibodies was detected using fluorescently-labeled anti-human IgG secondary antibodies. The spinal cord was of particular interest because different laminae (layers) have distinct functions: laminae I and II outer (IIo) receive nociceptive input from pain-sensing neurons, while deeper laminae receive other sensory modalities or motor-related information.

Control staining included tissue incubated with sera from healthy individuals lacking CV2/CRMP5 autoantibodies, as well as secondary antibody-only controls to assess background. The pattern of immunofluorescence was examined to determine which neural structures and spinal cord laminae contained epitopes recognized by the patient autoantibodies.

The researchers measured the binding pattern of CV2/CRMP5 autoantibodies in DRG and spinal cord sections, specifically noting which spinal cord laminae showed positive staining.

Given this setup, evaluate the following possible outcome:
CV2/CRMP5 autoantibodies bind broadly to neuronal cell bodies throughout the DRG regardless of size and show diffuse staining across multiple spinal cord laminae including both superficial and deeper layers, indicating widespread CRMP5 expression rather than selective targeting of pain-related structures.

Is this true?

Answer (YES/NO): NO